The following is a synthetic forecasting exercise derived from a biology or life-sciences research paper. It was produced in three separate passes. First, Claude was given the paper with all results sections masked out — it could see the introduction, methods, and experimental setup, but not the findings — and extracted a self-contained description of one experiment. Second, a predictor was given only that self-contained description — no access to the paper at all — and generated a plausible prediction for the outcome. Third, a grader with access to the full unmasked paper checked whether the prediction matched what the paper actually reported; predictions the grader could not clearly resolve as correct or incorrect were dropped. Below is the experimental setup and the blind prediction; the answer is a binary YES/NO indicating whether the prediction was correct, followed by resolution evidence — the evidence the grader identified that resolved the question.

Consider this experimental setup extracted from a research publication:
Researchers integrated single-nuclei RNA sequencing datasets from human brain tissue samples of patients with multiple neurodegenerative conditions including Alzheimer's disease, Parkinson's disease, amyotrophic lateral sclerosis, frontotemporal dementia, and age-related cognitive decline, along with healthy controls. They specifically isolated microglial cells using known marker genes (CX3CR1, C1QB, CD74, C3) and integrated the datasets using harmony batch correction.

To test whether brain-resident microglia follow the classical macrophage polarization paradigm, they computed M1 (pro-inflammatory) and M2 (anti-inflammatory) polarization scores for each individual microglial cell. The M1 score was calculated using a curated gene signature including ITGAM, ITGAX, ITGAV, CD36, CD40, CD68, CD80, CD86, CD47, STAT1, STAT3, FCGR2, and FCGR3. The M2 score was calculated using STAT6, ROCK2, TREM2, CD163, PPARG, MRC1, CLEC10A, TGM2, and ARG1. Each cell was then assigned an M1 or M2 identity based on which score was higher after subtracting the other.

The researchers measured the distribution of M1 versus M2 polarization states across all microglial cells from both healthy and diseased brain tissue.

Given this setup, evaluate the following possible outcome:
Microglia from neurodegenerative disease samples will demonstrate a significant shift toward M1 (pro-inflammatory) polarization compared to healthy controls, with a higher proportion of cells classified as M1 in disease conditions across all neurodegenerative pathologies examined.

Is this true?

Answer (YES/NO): NO